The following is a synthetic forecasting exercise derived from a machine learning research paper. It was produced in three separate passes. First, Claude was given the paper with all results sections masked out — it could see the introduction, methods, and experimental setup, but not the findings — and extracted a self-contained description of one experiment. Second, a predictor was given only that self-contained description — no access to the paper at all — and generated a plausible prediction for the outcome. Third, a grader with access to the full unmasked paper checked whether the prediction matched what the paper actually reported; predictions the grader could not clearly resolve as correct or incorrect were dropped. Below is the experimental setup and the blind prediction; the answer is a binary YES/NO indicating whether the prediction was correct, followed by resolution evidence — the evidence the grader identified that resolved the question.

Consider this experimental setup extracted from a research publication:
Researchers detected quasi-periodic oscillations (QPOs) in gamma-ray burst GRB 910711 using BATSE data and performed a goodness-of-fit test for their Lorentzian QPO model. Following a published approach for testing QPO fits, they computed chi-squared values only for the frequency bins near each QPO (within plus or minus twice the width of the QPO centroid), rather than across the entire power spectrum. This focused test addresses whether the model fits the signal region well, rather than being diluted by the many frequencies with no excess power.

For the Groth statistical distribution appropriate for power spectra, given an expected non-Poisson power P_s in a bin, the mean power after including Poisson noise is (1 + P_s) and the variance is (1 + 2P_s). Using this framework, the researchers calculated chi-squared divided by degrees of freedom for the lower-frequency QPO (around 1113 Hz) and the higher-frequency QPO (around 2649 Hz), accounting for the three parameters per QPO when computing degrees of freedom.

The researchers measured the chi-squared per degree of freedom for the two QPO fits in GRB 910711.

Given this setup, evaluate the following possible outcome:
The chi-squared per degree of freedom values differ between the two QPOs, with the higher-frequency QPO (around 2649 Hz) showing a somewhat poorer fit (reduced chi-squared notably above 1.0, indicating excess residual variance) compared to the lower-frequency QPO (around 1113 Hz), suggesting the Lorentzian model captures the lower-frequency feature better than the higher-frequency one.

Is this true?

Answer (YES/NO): NO